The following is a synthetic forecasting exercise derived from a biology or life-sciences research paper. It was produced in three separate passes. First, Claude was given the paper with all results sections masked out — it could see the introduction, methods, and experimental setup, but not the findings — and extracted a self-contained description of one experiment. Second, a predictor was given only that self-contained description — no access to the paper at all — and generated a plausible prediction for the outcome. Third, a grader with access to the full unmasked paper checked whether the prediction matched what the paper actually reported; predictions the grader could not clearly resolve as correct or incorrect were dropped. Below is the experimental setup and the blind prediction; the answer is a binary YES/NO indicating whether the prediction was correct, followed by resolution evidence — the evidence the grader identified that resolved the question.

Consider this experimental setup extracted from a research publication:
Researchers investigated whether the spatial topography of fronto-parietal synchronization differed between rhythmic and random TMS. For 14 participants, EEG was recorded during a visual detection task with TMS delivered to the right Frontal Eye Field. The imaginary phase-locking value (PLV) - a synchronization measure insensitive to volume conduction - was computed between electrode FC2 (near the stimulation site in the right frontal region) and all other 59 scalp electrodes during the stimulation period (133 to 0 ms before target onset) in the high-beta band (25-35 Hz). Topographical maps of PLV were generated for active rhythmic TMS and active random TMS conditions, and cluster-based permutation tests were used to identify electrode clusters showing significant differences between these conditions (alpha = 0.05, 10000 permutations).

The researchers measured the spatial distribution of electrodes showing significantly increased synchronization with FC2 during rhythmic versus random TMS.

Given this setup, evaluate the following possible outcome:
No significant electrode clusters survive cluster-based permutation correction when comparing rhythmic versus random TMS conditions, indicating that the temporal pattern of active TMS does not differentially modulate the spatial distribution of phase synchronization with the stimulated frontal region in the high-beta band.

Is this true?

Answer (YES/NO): NO